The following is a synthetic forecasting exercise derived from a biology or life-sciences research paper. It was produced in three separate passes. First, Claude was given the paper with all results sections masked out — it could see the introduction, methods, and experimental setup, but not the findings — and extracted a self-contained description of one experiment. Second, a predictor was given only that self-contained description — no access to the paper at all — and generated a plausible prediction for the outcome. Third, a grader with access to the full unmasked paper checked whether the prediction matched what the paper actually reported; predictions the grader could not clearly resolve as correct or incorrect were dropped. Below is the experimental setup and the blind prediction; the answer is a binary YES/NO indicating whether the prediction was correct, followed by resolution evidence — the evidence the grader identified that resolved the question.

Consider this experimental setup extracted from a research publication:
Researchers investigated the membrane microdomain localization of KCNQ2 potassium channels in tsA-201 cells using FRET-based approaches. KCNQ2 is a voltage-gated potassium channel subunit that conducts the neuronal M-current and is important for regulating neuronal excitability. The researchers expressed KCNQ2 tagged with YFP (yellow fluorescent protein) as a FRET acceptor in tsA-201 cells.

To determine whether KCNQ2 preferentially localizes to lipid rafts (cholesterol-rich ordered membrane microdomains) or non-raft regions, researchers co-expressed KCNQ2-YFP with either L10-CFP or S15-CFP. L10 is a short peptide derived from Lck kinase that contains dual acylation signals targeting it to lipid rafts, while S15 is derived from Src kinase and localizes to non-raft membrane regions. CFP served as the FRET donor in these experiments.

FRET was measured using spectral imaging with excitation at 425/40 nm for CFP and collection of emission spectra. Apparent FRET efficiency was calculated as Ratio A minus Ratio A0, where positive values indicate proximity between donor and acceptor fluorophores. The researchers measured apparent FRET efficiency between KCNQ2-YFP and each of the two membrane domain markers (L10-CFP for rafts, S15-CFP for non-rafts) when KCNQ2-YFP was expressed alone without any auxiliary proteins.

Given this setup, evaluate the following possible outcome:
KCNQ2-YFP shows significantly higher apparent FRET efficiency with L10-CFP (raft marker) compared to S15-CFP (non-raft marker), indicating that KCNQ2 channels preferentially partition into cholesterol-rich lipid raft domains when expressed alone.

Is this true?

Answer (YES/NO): NO